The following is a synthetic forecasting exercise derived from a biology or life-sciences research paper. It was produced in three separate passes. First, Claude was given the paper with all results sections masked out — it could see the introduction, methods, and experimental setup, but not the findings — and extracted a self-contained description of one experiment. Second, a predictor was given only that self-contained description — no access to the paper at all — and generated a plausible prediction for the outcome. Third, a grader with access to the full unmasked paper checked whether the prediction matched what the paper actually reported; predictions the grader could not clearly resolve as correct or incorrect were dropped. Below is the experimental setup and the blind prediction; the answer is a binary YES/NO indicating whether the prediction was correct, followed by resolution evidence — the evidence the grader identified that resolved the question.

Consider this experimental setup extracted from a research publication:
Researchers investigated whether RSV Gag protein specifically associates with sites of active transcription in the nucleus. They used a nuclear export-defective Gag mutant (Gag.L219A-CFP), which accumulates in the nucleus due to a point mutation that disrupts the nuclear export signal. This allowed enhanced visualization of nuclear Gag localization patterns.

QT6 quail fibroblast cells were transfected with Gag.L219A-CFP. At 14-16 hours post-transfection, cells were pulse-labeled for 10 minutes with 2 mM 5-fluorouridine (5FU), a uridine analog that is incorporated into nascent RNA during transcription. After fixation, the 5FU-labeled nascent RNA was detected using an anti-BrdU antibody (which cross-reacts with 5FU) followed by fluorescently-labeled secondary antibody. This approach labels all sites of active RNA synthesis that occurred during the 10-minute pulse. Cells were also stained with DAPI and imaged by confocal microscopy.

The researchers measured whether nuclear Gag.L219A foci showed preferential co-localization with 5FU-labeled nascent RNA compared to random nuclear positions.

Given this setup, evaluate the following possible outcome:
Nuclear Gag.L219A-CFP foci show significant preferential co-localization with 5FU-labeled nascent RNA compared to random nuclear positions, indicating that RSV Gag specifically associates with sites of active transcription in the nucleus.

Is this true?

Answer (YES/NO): NO